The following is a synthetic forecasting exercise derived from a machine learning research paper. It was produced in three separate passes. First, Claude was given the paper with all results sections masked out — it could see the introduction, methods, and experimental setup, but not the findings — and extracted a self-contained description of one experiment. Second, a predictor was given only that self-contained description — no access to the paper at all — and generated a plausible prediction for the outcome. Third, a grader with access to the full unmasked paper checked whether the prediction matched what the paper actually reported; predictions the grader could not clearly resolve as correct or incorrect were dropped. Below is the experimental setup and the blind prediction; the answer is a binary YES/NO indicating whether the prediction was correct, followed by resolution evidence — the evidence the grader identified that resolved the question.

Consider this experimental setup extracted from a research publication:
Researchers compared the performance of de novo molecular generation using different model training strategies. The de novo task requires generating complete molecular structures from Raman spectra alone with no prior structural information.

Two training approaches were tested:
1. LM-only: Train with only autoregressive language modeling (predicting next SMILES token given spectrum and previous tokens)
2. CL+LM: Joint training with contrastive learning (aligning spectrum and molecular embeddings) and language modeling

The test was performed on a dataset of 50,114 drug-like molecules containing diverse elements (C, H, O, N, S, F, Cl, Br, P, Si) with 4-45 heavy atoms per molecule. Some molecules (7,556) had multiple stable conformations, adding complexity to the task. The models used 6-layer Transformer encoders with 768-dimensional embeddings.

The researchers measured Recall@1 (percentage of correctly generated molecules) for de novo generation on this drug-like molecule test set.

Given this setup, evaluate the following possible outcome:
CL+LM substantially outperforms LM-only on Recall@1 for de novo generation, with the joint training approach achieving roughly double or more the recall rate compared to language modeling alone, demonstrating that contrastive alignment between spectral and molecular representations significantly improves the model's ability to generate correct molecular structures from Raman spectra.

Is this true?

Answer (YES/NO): NO